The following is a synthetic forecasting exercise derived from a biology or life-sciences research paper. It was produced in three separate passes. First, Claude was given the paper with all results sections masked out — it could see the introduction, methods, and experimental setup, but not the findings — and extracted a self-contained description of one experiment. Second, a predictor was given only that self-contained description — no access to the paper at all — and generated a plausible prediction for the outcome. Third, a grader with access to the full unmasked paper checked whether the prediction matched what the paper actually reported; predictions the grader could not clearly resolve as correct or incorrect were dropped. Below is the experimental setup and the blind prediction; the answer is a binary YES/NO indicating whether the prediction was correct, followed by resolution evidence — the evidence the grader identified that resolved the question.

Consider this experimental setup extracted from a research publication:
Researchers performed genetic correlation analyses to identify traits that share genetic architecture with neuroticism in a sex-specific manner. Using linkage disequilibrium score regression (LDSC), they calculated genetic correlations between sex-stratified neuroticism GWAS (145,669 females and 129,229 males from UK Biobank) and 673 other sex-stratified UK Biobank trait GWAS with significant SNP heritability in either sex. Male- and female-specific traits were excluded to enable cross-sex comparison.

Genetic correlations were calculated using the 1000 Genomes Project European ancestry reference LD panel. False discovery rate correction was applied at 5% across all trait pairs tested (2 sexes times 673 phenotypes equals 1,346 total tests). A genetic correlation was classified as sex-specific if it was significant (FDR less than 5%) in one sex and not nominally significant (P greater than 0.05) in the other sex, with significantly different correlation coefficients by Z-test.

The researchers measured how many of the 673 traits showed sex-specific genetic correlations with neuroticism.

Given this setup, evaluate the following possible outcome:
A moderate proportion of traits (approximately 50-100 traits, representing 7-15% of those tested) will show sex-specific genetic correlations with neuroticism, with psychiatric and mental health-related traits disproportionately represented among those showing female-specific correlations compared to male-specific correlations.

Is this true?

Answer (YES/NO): NO